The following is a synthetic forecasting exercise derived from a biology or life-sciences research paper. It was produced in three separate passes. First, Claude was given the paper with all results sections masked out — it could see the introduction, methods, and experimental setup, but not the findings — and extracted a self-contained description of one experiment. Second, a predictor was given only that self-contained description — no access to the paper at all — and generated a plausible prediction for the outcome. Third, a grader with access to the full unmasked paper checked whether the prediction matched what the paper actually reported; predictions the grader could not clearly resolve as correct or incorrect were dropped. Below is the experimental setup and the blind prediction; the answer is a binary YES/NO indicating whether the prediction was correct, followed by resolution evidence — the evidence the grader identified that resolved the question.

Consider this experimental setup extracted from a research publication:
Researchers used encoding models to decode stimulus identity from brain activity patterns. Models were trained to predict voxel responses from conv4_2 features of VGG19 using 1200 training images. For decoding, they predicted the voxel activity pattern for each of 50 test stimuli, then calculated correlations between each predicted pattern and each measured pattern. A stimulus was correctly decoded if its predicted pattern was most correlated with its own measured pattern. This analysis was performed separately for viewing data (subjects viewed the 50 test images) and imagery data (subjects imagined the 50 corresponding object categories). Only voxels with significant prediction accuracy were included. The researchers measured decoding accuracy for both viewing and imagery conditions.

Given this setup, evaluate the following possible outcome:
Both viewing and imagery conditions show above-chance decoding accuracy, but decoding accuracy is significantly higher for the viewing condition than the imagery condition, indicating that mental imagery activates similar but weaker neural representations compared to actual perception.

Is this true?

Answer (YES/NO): NO